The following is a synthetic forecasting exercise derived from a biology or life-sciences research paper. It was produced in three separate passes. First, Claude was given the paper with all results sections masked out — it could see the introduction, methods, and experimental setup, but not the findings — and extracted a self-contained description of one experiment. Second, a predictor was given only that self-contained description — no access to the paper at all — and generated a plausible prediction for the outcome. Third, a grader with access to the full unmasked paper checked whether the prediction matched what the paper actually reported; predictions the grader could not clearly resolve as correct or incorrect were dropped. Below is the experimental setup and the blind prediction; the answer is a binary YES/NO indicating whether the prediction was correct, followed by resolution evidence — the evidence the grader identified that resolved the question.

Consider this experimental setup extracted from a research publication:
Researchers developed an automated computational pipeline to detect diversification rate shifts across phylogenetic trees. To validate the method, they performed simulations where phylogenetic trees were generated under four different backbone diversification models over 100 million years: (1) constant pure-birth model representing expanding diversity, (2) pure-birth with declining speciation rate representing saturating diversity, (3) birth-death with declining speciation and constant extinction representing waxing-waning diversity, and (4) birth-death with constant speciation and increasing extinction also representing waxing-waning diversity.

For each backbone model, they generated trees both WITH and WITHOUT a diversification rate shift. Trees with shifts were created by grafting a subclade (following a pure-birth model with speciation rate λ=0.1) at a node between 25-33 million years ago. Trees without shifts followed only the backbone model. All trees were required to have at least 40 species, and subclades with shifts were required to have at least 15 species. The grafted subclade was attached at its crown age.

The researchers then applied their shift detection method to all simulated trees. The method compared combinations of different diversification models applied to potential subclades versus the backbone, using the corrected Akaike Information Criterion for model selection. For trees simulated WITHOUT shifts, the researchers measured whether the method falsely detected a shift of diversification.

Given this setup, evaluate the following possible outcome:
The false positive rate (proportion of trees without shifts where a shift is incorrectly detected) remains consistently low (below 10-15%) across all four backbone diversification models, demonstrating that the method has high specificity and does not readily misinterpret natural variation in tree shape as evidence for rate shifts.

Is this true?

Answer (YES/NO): NO